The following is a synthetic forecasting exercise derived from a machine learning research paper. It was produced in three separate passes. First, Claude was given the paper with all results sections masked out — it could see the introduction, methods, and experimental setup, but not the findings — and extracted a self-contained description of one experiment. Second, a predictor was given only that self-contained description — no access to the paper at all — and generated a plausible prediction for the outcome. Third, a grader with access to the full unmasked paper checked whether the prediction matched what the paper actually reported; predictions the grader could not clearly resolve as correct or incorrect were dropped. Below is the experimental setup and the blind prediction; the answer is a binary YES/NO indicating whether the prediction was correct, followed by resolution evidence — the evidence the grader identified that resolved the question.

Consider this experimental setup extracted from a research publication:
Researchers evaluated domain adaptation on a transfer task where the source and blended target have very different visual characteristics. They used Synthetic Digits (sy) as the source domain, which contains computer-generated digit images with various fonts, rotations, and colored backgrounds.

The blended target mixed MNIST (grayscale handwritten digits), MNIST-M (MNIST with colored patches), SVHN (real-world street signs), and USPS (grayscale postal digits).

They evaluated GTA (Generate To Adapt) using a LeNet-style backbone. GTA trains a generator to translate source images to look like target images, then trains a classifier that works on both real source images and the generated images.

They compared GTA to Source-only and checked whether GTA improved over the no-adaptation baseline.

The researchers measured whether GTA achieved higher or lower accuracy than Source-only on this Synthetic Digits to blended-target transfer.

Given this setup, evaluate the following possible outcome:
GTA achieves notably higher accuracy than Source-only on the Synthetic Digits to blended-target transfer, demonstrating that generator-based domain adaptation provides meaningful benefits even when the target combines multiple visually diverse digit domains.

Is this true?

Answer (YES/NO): NO